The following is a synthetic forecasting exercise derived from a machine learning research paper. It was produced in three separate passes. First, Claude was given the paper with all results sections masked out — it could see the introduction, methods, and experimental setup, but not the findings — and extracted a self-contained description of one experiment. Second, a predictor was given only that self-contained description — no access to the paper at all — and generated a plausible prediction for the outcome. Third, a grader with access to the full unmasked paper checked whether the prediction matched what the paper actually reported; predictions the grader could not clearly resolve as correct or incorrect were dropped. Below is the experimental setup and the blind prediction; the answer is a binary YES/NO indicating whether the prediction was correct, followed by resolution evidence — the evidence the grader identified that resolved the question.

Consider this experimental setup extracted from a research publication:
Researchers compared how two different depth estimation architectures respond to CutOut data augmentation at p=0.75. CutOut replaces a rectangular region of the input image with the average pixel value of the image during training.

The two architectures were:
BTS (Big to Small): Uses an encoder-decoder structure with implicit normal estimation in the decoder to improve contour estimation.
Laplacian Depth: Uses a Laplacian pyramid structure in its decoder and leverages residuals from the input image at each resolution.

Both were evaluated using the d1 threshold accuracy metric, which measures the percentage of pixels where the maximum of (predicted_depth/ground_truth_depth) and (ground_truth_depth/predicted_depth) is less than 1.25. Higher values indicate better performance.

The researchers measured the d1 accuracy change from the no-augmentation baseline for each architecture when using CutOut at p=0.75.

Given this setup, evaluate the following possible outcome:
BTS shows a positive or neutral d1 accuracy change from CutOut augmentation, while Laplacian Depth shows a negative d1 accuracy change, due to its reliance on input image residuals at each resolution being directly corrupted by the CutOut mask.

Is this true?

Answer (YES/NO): NO